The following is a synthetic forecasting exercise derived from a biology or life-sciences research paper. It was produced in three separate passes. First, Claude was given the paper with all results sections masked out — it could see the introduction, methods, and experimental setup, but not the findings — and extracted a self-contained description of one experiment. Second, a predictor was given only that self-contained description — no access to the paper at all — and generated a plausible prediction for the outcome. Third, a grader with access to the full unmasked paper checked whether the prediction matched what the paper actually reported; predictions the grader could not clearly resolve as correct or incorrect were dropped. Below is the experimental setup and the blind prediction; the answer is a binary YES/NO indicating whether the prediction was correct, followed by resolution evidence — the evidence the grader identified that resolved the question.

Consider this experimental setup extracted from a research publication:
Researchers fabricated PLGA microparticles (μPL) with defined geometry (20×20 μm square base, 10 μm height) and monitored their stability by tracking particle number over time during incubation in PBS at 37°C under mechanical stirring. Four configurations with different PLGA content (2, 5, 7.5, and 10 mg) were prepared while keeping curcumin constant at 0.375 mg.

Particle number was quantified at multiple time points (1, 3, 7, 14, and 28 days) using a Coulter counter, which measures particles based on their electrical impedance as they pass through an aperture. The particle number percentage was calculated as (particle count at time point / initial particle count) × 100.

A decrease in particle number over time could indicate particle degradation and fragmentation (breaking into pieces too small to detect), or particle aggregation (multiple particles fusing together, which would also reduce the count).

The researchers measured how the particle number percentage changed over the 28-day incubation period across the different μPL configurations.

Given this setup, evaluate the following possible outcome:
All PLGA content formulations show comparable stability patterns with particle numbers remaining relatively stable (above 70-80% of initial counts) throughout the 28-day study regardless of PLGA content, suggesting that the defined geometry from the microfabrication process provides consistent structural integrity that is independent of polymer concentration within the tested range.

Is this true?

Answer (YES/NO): NO